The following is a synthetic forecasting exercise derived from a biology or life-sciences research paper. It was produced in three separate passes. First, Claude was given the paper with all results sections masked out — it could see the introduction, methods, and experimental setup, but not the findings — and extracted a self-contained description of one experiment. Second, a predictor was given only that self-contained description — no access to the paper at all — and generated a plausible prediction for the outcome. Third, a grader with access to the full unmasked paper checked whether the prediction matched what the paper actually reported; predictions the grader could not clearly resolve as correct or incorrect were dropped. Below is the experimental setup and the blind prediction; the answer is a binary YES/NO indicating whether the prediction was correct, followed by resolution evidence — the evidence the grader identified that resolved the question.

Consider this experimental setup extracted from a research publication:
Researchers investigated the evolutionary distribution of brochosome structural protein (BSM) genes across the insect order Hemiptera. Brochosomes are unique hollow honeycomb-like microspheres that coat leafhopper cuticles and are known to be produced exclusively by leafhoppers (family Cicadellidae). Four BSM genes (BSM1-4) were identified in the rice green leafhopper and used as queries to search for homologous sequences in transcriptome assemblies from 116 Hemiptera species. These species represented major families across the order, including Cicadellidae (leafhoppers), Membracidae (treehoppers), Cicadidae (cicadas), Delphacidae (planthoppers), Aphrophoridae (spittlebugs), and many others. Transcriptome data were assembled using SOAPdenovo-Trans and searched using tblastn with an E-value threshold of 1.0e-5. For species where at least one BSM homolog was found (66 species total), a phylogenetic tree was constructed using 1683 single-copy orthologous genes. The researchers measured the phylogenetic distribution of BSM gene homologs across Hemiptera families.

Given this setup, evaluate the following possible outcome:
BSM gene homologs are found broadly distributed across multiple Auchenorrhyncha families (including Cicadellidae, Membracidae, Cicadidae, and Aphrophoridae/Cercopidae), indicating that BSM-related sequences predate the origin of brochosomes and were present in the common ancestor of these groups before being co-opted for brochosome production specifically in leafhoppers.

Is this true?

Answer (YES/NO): NO